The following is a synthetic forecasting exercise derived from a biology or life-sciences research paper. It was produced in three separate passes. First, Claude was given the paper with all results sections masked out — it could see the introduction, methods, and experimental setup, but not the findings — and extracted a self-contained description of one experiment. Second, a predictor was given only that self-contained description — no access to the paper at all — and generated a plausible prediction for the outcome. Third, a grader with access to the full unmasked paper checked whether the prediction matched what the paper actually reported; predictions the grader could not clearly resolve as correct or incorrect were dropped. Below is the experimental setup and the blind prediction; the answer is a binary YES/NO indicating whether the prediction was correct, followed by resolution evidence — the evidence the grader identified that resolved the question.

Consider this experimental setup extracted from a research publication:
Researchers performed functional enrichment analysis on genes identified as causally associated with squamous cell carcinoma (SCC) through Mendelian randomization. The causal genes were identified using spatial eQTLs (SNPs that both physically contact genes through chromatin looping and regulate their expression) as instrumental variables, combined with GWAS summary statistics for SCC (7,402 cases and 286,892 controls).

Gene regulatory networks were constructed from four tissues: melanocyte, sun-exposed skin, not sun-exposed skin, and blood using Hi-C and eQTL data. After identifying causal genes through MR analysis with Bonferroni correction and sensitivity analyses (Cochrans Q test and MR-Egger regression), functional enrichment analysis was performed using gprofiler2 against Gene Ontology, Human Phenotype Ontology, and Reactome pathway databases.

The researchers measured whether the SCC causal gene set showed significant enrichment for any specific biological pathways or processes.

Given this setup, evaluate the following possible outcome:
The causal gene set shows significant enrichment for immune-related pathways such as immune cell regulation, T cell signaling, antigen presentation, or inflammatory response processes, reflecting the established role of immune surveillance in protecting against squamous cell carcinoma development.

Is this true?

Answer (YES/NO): YES